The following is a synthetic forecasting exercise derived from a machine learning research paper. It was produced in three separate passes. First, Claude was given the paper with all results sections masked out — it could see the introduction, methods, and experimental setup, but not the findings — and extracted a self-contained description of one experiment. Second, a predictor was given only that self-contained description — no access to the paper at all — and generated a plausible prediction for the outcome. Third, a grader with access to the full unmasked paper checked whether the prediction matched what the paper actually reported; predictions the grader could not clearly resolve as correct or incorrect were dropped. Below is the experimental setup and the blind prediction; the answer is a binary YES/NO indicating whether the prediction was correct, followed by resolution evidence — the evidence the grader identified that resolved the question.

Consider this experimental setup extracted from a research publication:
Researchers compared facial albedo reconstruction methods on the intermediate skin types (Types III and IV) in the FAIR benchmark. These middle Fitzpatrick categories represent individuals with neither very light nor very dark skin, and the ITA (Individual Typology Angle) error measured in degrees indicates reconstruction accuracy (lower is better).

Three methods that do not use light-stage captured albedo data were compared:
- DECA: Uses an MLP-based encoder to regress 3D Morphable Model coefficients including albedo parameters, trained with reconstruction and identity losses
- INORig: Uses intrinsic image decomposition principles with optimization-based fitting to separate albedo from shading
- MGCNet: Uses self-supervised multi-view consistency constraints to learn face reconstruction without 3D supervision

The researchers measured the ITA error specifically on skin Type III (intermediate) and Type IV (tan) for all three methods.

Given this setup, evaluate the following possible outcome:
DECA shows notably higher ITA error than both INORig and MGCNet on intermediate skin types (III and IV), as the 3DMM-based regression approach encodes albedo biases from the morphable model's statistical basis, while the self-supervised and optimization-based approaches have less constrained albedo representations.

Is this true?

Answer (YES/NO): YES